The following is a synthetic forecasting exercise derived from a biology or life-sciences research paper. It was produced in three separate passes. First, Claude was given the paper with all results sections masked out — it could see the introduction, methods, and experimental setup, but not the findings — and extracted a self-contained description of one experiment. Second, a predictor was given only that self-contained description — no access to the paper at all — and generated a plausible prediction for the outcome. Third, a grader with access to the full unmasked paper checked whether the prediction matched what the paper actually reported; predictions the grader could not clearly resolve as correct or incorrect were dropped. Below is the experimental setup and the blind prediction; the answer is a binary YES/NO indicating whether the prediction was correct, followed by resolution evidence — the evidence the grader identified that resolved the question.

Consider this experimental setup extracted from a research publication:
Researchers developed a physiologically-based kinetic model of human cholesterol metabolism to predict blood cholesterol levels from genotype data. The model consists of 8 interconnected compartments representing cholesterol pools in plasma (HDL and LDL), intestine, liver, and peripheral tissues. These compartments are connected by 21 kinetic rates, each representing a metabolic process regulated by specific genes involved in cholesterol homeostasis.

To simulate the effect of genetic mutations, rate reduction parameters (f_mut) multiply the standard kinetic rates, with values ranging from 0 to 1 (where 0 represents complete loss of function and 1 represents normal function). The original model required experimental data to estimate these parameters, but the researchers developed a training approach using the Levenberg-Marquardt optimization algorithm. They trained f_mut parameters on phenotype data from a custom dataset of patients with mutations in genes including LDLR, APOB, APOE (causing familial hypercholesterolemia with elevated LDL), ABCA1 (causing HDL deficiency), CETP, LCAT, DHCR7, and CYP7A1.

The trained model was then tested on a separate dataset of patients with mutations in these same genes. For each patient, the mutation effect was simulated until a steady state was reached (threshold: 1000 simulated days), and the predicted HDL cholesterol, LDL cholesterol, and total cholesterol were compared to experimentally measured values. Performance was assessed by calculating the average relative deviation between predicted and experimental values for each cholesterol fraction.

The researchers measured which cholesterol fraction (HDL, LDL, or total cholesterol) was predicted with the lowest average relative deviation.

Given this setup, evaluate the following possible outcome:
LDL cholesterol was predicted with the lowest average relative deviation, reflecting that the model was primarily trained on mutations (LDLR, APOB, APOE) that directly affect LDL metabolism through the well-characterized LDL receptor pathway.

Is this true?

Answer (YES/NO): NO